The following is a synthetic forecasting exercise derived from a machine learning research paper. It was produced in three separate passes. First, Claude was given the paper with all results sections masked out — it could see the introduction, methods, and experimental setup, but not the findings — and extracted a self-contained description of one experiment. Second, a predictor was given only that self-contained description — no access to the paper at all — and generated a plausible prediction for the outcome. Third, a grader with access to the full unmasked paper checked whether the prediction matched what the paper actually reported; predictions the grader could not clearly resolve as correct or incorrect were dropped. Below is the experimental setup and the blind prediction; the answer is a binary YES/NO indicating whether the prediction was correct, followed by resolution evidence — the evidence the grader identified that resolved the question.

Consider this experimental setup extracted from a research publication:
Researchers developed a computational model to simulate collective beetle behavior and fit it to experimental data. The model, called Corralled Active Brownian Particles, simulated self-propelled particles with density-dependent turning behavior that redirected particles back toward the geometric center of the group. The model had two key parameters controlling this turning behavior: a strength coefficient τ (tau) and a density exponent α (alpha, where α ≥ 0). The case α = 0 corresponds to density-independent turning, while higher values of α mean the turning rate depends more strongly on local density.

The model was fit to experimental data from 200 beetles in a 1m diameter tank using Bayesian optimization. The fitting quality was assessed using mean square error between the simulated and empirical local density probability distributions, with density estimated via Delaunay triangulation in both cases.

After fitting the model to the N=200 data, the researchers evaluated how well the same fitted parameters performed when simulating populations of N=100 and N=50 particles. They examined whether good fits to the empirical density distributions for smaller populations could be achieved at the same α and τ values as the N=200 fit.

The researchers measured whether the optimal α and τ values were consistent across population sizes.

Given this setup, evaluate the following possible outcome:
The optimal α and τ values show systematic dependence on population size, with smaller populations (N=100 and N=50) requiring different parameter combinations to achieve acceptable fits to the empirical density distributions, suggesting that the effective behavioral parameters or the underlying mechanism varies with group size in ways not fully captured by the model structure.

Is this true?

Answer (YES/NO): NO